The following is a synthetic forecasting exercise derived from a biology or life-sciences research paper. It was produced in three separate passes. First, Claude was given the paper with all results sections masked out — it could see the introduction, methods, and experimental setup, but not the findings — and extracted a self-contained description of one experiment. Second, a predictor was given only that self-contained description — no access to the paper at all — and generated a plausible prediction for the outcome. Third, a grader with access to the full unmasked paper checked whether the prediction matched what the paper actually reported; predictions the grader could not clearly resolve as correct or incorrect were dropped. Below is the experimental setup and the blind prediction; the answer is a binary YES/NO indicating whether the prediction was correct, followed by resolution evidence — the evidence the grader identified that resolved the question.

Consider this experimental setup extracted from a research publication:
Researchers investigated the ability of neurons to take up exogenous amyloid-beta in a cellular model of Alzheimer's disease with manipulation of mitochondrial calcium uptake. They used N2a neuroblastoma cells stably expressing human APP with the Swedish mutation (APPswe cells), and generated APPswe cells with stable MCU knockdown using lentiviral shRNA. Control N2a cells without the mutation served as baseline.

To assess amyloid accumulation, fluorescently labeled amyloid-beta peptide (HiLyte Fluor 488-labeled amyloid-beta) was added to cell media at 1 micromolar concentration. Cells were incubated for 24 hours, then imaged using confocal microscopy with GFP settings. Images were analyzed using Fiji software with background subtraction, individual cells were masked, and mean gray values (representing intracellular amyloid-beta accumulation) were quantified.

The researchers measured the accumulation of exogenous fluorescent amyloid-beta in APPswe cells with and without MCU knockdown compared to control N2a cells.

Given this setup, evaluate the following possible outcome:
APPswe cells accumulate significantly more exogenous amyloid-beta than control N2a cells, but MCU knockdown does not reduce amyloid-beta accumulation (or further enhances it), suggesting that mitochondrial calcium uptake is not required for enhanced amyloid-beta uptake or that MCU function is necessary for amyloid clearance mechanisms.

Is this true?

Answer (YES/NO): NO